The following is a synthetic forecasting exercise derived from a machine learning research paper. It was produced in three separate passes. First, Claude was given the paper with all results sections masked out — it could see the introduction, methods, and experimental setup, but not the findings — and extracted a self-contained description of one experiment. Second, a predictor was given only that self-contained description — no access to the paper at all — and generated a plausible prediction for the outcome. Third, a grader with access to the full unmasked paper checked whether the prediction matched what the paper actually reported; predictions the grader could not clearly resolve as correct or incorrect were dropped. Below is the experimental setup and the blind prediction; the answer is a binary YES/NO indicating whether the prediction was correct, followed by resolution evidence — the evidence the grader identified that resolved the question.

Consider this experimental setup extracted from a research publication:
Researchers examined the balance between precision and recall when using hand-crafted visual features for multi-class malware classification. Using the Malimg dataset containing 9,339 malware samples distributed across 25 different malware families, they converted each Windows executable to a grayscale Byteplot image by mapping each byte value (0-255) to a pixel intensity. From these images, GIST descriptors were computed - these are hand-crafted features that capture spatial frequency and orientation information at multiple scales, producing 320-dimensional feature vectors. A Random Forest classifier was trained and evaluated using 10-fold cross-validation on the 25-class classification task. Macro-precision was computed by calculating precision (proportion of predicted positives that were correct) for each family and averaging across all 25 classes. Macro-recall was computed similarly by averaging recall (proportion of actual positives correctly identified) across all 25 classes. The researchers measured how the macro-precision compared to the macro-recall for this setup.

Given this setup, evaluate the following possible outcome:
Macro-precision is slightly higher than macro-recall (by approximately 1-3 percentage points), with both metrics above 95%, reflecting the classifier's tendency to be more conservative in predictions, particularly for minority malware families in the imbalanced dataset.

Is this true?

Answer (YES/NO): NO